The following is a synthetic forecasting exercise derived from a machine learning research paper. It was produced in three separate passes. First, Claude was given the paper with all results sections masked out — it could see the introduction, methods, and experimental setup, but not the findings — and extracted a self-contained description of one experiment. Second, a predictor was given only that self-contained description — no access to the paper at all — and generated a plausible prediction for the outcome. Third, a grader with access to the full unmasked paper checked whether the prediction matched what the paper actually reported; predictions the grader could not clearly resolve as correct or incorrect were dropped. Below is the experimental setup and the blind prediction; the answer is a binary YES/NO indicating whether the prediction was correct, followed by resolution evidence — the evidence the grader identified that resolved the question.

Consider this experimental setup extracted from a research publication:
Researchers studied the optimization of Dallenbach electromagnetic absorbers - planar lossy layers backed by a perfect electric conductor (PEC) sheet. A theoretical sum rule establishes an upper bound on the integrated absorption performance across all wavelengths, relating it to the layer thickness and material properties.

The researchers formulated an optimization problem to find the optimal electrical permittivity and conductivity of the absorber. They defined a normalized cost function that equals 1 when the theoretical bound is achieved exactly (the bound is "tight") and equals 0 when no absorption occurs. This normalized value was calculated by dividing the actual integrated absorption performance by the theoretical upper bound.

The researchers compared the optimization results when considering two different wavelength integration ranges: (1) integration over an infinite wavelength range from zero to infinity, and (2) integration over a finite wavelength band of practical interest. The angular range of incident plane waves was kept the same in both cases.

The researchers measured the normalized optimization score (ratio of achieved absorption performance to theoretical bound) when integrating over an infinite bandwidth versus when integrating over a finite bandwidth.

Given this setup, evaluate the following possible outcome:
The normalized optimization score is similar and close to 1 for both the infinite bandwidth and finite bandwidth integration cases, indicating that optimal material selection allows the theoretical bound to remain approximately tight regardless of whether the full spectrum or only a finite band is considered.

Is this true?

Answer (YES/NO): NO